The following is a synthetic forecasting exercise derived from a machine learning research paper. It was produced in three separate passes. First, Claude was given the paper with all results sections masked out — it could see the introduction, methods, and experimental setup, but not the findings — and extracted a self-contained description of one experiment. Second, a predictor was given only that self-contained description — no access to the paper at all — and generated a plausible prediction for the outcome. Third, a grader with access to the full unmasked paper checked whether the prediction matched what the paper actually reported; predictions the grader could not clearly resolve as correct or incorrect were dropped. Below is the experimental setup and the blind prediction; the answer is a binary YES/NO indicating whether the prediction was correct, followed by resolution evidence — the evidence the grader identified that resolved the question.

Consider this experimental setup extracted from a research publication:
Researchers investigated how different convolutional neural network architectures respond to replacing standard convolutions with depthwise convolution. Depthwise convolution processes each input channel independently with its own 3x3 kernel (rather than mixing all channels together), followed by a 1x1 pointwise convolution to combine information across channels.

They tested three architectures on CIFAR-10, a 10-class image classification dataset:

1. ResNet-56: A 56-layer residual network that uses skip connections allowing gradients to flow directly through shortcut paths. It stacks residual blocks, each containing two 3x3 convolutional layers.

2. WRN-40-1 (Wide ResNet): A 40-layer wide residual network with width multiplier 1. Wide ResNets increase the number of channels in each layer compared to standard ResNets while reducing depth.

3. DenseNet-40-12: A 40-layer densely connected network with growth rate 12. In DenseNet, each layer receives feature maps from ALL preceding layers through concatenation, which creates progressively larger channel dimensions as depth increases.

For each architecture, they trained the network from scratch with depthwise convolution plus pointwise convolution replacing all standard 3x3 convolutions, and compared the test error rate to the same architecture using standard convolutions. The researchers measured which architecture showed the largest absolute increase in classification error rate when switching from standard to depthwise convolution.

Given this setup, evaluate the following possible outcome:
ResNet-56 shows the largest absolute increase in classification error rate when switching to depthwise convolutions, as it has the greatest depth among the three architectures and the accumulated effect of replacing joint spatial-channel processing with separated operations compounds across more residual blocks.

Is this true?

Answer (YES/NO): YES